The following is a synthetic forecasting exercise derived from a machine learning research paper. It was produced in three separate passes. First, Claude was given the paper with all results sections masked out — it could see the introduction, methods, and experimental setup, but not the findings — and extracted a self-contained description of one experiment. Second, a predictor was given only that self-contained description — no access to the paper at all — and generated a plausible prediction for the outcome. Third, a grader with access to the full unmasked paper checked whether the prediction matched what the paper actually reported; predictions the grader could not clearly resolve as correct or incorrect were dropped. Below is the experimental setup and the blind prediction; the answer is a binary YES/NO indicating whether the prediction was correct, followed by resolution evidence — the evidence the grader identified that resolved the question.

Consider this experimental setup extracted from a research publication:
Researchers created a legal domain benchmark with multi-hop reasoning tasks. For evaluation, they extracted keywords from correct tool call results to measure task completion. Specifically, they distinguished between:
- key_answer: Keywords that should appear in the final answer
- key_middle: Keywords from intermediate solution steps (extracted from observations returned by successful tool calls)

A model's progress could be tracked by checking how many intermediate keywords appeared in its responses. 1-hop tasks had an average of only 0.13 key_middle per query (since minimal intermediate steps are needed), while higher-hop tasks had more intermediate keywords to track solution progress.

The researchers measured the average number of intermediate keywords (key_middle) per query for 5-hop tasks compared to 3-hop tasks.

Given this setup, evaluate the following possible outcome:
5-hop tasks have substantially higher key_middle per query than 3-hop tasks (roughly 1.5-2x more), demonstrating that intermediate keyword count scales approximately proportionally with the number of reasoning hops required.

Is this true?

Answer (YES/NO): YES